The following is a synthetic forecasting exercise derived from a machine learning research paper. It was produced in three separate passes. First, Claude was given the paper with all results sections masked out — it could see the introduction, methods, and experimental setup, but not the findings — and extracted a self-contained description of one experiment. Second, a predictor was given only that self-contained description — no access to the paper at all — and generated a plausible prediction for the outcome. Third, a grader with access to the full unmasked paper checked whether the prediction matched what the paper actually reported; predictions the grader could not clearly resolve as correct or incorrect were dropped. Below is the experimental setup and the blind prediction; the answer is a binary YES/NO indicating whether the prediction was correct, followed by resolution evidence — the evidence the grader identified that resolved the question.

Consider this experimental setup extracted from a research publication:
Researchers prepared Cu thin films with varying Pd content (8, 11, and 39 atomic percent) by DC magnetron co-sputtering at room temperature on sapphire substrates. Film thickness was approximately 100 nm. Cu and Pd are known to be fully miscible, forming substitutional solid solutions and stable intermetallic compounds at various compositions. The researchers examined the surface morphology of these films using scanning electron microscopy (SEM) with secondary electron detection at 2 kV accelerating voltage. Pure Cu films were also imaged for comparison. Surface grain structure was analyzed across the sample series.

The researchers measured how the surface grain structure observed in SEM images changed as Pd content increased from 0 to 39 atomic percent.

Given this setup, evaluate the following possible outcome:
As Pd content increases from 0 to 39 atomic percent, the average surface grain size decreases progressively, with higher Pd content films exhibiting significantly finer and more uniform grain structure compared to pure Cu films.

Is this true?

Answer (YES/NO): NO